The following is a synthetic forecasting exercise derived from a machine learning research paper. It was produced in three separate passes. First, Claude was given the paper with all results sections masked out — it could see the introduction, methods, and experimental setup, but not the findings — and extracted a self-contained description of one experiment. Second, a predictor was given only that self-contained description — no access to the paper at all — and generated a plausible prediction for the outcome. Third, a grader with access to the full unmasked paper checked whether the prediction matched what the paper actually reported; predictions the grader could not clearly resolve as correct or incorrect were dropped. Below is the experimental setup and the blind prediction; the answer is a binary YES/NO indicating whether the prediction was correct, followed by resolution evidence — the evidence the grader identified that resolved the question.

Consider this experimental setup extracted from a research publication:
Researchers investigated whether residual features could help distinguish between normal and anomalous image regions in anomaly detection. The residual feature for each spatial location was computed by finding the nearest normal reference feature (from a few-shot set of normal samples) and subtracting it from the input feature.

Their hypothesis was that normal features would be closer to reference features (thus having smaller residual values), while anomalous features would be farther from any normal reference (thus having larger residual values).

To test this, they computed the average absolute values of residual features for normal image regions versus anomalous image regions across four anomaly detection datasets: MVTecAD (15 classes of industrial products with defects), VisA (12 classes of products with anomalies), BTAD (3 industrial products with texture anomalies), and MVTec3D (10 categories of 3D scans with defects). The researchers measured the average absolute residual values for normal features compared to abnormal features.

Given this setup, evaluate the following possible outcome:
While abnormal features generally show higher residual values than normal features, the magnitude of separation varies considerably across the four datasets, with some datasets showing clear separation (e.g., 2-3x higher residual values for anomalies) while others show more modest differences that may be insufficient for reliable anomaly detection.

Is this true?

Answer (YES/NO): NO